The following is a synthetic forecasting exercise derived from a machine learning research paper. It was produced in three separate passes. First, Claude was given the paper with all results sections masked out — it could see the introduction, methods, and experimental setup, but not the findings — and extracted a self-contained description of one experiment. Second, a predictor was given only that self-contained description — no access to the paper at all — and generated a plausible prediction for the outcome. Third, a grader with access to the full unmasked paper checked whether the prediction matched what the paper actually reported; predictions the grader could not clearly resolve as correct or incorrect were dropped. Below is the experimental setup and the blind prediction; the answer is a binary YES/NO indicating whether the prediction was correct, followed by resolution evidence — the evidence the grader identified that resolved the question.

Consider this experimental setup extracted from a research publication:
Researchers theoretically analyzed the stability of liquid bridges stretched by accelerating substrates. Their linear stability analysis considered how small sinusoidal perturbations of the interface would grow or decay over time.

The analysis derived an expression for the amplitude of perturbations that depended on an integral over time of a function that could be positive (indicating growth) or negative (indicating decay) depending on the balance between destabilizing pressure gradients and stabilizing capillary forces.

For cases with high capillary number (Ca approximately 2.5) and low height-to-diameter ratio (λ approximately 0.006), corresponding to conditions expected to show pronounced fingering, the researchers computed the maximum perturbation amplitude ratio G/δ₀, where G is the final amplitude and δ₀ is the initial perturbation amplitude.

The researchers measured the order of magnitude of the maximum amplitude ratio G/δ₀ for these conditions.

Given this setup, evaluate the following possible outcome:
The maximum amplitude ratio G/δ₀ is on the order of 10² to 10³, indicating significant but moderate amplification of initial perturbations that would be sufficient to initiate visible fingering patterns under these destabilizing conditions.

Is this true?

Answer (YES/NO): YES